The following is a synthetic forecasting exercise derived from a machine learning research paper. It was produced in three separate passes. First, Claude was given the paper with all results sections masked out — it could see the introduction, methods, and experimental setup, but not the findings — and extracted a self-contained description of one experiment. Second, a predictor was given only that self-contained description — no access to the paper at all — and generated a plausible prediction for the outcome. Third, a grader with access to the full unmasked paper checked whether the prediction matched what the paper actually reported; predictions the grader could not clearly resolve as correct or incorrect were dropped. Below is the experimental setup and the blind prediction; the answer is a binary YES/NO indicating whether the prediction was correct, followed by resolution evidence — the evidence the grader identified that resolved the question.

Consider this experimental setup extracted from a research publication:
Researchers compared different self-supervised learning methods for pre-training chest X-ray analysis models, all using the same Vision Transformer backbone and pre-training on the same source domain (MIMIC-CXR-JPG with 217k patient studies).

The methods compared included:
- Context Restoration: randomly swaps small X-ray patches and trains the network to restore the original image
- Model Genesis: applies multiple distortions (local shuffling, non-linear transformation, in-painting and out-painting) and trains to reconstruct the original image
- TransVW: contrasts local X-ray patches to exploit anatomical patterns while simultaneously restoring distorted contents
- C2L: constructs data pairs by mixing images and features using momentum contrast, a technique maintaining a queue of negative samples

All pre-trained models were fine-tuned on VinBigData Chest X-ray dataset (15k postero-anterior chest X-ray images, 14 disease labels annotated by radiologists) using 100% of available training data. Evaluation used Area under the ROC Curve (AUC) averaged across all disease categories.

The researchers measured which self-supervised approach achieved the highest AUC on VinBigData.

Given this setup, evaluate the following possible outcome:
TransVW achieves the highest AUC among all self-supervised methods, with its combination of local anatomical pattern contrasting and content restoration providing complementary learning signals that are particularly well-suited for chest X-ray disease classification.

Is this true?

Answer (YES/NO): YES